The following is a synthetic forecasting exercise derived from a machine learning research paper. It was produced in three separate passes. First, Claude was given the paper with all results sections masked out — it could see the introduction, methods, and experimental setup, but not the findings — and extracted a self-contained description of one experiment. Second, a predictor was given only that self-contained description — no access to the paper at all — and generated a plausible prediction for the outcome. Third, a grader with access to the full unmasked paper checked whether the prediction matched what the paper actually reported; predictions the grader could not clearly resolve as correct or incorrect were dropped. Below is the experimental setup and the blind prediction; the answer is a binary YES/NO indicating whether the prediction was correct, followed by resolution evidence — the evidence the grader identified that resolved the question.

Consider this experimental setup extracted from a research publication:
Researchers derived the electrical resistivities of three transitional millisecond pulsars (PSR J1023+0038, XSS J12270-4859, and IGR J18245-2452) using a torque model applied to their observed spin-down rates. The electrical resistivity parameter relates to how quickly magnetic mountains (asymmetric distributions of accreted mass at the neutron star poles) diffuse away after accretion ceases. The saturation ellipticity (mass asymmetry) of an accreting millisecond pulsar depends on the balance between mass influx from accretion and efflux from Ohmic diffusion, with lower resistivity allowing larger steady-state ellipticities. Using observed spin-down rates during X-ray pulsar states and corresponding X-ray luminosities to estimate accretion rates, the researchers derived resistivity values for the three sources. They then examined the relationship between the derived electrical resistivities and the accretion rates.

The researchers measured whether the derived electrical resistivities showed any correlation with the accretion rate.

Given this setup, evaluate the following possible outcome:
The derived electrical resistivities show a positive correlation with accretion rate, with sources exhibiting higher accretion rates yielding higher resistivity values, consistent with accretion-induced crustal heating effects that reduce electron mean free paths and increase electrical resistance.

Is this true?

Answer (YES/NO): NO